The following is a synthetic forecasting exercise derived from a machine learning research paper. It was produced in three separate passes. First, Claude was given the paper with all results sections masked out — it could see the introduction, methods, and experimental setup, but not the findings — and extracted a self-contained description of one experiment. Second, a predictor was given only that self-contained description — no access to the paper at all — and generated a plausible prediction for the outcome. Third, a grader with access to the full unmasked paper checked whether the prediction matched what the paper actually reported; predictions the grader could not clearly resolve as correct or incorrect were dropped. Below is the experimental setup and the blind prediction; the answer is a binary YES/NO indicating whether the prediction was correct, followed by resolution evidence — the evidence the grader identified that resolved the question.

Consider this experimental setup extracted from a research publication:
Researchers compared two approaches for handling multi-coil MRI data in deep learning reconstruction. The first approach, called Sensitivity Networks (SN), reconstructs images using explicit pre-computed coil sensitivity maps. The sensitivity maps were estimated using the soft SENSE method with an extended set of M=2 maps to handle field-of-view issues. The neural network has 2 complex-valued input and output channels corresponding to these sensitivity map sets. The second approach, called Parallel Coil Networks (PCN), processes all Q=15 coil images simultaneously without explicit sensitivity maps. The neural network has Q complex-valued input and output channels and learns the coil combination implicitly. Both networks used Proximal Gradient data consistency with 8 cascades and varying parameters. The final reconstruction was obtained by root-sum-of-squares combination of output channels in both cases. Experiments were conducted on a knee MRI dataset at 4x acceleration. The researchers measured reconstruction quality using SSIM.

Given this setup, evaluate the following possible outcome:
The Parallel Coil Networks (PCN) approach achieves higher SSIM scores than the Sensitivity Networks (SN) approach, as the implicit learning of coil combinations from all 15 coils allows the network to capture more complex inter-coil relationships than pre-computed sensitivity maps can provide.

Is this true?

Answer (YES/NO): NO